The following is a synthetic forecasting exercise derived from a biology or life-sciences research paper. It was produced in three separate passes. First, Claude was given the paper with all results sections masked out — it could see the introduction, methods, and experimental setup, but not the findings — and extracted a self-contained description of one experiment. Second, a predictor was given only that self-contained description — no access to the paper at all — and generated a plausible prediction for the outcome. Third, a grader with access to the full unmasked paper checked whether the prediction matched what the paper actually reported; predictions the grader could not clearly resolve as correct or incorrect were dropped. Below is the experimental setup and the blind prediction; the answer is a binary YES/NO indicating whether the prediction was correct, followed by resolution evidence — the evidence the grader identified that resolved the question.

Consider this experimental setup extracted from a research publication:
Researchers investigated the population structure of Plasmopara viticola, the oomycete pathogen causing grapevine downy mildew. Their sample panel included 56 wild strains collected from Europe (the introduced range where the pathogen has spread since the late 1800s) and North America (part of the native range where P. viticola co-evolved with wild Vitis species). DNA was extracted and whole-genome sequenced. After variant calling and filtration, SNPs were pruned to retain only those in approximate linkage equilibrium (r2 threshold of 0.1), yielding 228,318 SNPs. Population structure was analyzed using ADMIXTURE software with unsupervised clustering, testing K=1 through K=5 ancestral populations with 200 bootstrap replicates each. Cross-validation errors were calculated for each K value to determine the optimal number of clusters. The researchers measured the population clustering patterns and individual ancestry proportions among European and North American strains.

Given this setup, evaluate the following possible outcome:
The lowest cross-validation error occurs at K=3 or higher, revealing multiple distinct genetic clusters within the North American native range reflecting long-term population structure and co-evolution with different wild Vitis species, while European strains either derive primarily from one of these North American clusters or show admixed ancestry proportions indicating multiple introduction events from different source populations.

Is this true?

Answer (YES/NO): NO